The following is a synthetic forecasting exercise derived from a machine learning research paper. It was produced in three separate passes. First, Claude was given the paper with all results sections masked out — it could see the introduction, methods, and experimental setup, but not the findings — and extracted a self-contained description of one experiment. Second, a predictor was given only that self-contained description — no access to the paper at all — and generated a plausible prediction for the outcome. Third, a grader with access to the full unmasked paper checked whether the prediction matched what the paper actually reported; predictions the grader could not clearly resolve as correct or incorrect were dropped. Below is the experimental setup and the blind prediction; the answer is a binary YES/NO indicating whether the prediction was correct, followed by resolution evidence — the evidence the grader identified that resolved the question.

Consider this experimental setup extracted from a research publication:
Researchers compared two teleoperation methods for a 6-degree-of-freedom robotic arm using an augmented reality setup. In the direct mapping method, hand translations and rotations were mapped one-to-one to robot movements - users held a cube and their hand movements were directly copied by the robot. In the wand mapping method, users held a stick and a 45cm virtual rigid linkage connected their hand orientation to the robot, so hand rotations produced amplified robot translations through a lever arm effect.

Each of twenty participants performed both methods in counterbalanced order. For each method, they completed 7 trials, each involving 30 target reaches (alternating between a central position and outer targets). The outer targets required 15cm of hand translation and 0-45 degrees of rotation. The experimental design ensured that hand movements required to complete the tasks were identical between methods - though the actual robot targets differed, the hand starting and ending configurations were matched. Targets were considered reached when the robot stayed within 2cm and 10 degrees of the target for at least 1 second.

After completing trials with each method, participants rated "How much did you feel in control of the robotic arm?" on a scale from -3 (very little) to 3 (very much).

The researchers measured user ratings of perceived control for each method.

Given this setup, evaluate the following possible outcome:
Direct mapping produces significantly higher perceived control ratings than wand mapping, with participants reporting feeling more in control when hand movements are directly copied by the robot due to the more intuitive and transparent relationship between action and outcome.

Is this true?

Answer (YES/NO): NO